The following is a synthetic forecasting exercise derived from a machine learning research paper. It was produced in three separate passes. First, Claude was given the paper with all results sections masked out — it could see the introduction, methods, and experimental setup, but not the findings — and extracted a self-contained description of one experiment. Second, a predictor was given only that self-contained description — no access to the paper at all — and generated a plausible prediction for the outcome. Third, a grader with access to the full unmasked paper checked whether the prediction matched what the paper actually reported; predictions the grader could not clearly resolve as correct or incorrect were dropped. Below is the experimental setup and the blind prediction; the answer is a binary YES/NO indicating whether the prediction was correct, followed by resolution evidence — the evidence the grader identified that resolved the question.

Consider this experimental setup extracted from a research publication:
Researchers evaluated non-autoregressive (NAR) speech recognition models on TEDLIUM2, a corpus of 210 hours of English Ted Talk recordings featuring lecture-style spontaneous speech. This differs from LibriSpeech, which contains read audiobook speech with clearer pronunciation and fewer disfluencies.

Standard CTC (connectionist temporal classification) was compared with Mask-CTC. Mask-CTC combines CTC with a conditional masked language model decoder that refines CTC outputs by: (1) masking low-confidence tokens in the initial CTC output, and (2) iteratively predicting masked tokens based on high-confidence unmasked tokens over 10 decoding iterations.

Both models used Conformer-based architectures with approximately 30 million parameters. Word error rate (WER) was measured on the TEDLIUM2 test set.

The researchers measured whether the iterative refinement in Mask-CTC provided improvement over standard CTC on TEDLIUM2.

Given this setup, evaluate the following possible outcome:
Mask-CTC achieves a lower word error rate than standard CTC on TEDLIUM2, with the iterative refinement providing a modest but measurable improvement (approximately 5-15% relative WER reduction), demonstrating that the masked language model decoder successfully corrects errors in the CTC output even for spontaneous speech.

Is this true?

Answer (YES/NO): NO